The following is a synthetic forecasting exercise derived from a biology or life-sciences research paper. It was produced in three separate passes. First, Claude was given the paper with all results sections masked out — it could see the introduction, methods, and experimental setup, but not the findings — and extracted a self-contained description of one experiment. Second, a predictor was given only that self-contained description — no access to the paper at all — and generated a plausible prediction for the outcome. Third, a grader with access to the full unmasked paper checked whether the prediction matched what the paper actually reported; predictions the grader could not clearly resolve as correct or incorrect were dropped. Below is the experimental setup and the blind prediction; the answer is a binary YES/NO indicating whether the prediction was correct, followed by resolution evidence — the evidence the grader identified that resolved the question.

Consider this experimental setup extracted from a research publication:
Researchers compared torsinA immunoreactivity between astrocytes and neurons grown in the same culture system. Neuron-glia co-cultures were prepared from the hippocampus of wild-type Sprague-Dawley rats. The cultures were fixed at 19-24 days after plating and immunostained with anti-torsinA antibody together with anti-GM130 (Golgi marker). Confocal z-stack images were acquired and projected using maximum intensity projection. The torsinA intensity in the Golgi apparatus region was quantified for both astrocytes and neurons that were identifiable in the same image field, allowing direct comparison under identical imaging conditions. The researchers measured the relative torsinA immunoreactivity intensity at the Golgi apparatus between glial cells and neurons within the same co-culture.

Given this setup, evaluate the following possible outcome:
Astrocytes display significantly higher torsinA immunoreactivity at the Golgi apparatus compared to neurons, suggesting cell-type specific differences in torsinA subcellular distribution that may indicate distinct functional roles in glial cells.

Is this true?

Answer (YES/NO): NO